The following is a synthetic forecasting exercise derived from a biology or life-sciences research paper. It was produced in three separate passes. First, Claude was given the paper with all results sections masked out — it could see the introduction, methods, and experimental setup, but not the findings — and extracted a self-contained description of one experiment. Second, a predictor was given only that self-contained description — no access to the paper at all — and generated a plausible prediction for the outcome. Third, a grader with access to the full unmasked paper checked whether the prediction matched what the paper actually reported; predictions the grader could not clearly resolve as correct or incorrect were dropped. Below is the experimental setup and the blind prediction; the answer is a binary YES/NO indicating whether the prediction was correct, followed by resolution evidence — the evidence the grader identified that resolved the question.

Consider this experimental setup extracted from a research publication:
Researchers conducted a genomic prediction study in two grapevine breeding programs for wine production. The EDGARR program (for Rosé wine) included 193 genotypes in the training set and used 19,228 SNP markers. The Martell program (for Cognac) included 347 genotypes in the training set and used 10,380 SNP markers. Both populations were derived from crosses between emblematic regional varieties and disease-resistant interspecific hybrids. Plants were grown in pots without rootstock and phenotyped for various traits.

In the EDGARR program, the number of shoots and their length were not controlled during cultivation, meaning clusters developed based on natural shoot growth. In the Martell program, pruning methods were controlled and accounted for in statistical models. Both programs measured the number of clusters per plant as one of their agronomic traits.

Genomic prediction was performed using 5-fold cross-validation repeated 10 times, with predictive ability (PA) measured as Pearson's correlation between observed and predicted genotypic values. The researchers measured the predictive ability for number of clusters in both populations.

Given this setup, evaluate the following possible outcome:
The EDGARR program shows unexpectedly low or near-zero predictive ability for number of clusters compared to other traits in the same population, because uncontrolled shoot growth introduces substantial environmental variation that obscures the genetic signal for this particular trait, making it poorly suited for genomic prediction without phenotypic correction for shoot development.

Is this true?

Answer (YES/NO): YES